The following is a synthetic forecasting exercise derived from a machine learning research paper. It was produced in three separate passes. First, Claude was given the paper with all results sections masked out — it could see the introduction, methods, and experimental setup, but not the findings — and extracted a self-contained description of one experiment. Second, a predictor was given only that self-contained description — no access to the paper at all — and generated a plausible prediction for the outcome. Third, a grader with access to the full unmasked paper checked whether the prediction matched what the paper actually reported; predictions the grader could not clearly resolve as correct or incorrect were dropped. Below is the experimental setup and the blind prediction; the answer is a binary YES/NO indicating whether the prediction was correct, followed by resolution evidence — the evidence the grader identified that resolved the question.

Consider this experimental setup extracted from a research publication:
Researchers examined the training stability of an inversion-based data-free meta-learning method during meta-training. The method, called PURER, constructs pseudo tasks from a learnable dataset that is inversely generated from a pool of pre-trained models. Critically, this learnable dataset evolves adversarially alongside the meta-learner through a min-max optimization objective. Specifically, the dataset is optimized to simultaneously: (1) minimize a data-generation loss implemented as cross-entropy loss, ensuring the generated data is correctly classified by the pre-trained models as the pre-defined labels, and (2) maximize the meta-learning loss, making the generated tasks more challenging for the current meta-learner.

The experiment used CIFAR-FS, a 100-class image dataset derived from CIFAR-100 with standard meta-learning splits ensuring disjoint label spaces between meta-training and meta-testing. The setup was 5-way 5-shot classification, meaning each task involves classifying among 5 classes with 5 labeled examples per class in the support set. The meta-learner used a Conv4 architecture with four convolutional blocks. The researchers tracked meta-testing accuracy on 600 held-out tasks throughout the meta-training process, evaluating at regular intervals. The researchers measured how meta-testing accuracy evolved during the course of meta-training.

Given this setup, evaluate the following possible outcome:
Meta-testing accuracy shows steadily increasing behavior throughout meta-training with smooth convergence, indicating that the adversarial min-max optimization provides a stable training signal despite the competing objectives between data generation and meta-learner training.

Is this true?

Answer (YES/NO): NO